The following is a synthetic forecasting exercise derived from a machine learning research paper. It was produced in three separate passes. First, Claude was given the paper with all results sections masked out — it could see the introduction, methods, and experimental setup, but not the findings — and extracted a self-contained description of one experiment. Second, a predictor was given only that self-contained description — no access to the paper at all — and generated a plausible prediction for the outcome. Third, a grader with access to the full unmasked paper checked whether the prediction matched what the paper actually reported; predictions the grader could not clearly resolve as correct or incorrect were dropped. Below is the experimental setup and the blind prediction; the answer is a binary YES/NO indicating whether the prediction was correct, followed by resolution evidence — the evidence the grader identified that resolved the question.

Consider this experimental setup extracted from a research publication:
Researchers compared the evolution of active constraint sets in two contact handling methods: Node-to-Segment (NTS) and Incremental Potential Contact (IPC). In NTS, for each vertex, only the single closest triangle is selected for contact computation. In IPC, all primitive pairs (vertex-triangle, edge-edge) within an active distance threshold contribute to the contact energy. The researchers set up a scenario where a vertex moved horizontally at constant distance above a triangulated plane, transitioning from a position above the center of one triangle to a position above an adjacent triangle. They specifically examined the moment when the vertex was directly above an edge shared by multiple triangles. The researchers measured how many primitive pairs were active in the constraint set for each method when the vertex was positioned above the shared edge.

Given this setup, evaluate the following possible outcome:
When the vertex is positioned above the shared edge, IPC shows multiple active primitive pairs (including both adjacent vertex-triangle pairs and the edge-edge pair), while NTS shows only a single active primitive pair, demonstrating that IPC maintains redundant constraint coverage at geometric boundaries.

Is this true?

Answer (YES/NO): NO